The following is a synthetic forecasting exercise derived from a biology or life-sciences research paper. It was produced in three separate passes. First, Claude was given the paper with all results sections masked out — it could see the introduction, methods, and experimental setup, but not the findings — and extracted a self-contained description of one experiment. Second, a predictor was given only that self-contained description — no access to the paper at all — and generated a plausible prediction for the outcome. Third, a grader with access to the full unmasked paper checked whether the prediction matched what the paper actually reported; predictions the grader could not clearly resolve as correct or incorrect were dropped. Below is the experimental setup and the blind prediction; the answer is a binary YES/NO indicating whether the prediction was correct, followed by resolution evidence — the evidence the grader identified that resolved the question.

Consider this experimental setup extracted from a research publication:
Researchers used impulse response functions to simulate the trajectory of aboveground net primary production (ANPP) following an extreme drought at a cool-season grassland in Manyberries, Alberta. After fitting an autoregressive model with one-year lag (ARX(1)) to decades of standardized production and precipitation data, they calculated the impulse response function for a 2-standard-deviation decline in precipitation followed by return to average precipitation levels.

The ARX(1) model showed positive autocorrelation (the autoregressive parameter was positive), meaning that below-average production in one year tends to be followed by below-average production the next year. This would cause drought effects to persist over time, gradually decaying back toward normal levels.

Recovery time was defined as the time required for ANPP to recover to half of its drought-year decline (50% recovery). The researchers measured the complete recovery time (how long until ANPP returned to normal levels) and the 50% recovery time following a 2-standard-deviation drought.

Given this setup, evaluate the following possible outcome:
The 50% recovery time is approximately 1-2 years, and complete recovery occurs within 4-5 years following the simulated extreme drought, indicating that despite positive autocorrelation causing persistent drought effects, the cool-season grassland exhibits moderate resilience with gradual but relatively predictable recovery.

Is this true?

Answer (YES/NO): NO